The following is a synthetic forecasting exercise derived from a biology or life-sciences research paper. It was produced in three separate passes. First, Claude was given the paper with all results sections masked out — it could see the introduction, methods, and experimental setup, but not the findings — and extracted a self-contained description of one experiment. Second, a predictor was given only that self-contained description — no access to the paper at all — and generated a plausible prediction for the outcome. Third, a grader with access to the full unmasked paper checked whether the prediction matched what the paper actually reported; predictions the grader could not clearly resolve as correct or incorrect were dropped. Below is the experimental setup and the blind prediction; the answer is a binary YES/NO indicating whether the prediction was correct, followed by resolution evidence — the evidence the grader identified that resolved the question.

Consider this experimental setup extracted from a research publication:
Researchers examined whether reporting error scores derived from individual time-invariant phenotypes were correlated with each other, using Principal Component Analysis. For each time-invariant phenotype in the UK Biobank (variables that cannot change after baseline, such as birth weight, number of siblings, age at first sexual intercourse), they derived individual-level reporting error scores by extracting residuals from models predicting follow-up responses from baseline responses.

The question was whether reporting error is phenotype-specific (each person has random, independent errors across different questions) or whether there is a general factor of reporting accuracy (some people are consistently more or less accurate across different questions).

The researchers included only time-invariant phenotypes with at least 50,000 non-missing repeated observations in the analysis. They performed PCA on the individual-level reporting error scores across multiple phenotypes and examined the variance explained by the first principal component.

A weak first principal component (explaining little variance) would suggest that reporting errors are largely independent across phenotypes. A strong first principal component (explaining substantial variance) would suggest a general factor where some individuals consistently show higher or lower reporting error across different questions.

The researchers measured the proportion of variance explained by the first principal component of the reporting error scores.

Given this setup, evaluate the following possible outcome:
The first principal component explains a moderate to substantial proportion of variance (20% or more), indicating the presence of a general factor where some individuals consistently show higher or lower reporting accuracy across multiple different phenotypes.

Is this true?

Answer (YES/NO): YES